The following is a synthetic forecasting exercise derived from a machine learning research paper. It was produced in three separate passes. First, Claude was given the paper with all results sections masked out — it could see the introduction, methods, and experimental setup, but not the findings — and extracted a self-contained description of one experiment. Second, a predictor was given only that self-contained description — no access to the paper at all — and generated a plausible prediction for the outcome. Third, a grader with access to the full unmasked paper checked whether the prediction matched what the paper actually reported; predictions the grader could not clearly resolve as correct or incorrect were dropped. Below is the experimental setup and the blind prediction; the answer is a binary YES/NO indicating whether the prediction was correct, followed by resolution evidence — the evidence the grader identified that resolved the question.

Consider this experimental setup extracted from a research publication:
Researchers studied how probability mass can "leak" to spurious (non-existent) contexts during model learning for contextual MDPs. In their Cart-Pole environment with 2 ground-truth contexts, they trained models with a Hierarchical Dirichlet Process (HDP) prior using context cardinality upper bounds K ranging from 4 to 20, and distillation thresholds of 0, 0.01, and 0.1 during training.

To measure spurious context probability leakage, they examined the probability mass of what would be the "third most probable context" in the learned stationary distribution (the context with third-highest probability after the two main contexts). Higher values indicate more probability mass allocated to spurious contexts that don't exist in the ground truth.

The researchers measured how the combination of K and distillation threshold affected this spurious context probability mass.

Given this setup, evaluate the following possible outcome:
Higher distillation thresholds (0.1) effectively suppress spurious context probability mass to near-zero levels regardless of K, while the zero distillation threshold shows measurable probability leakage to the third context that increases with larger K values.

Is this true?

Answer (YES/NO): NO